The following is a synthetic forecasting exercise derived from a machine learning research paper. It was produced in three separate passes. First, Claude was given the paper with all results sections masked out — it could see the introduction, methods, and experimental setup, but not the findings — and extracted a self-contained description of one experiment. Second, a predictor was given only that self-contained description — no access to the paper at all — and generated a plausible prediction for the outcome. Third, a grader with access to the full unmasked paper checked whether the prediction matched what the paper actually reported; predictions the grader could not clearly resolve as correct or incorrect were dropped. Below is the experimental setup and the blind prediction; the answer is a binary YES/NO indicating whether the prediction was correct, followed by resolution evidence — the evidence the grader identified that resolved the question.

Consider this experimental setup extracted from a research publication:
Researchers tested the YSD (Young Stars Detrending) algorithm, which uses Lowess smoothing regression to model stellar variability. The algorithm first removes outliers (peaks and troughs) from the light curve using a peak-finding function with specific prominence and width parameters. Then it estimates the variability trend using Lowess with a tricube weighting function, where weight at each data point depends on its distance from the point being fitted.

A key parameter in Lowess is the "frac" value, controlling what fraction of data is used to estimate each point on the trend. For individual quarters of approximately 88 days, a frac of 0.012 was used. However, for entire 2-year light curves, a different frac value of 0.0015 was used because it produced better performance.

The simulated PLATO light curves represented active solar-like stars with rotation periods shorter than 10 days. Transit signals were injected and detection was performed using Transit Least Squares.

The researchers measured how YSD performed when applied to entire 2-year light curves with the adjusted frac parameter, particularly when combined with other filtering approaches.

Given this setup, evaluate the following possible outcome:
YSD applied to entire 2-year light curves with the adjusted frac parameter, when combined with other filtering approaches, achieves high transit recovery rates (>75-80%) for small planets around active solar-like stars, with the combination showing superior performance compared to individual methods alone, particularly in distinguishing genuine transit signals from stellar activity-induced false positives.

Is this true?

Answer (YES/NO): YES